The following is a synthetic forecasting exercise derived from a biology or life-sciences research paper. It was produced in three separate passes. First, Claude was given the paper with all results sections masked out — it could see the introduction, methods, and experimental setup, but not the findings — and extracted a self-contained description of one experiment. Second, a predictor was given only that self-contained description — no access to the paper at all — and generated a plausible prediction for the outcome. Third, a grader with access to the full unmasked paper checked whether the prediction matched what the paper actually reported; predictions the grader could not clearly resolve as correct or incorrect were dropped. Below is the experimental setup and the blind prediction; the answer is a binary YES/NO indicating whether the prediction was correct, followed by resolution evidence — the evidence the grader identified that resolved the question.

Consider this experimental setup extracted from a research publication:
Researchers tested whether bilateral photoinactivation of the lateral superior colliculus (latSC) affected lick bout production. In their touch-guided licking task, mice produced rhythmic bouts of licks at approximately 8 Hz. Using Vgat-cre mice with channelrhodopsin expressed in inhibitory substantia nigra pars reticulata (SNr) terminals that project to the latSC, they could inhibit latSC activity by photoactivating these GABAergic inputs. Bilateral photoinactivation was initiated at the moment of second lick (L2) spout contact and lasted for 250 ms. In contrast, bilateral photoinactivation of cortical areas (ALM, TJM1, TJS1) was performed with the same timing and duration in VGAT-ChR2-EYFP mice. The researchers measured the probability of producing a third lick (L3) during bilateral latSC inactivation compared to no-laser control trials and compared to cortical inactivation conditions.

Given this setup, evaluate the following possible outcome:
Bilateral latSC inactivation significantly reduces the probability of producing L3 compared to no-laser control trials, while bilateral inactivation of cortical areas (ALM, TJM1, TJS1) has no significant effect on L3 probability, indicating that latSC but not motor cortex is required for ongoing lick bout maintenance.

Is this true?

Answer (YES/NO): YES